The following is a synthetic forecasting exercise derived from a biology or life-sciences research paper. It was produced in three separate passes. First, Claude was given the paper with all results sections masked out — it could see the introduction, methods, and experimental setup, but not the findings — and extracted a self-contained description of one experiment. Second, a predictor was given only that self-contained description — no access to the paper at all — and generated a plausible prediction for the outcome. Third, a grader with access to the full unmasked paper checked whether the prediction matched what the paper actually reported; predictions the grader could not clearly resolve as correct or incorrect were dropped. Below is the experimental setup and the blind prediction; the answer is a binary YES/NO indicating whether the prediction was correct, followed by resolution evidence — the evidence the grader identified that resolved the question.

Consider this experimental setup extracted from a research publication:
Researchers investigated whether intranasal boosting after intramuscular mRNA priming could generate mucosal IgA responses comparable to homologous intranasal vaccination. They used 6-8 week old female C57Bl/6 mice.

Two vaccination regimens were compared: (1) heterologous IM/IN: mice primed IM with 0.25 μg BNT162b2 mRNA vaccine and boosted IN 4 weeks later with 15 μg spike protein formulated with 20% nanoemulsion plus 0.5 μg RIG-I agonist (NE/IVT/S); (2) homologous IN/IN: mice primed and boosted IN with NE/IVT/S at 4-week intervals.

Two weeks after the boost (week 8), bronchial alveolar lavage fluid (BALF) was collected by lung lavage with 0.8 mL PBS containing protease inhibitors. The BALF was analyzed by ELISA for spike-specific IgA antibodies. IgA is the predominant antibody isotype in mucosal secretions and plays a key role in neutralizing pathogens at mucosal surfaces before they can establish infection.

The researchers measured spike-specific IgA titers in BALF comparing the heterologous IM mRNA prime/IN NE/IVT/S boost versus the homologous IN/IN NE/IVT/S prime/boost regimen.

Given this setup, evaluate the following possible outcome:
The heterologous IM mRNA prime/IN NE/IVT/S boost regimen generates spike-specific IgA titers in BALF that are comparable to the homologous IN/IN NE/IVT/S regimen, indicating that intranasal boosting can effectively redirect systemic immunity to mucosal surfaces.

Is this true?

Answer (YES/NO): YES